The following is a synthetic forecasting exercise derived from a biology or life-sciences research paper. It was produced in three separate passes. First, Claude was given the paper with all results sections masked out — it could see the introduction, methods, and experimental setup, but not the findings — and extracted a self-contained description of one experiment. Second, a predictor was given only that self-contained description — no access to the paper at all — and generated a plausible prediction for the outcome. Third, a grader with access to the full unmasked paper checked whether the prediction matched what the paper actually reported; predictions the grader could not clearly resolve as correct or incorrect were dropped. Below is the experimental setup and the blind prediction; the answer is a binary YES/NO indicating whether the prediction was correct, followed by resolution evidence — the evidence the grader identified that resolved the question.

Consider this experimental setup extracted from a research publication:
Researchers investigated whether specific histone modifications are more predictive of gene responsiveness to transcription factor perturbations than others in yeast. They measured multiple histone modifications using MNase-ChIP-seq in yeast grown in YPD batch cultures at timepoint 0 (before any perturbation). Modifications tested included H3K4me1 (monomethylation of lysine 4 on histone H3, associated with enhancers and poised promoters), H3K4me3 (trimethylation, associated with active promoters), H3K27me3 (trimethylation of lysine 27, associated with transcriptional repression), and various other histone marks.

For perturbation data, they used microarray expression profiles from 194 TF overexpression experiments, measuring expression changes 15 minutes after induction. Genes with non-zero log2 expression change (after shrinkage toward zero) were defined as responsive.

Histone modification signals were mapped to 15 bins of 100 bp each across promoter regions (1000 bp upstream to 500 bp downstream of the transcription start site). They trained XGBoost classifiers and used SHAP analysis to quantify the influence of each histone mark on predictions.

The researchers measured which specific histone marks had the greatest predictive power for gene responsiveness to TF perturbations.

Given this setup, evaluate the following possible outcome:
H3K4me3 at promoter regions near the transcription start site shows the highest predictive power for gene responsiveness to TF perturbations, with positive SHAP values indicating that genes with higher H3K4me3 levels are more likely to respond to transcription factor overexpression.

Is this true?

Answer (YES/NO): NO